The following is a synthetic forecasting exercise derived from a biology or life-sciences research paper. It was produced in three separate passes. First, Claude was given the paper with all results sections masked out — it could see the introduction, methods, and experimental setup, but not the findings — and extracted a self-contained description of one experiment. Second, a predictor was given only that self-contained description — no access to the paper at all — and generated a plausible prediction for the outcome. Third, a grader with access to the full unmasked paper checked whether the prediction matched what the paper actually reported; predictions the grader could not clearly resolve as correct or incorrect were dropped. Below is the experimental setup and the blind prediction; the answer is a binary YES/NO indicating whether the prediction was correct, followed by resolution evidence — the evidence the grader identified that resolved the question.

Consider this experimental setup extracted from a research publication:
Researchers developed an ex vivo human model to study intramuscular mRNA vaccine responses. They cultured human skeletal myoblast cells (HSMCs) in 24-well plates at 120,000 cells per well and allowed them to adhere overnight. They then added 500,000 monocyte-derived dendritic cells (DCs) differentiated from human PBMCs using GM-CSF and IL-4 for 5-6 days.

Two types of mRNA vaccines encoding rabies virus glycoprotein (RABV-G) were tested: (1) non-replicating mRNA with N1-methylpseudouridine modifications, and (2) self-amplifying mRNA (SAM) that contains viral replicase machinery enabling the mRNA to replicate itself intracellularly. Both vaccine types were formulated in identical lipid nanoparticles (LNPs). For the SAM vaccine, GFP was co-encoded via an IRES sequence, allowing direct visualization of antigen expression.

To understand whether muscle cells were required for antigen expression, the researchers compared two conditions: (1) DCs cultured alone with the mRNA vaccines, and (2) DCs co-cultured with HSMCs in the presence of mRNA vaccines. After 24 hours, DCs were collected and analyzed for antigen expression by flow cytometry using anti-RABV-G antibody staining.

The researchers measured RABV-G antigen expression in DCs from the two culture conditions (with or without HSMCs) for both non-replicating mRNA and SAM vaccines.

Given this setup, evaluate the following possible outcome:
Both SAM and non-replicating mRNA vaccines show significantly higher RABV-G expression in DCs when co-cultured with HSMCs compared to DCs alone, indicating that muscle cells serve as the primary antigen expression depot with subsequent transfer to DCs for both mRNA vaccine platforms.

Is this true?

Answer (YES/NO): NO